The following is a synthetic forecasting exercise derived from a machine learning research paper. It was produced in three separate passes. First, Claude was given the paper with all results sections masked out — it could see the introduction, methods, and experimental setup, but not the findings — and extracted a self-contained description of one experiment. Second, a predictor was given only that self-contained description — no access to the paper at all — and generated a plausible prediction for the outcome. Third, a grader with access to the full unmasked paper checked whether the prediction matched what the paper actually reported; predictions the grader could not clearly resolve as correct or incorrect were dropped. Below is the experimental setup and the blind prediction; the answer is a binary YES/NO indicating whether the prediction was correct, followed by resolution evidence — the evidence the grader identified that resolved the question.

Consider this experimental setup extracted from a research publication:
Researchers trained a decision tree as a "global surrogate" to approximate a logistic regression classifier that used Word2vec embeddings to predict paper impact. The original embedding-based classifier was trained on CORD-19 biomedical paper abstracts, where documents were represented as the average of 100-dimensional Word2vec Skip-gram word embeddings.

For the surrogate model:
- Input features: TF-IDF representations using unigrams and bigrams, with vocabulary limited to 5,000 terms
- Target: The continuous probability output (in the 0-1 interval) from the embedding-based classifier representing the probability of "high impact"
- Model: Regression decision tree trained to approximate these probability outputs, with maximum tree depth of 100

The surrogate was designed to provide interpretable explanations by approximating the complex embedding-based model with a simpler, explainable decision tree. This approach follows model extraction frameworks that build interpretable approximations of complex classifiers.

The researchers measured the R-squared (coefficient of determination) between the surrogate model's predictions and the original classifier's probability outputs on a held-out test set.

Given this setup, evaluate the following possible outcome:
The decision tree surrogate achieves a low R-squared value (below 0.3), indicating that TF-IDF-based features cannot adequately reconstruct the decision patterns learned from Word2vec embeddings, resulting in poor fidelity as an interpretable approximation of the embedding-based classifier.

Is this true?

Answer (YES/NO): NO